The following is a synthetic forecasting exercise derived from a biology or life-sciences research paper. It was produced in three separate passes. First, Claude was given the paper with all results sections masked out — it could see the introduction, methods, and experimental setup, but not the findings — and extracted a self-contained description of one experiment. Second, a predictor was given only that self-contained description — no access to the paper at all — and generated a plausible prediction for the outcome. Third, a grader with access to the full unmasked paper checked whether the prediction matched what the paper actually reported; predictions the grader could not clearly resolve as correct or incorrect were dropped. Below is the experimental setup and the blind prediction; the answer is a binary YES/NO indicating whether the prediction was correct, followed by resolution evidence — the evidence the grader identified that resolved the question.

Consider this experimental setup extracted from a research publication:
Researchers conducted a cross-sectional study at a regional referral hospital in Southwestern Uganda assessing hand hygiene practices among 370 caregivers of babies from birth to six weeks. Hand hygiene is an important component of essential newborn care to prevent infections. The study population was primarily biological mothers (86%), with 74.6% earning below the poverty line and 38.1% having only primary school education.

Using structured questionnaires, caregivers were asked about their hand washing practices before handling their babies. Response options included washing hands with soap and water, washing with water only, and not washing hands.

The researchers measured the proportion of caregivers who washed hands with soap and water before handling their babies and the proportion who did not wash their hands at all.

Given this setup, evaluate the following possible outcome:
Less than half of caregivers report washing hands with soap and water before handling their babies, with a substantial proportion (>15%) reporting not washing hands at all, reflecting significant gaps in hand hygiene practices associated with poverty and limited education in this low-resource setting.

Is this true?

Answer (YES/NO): NO